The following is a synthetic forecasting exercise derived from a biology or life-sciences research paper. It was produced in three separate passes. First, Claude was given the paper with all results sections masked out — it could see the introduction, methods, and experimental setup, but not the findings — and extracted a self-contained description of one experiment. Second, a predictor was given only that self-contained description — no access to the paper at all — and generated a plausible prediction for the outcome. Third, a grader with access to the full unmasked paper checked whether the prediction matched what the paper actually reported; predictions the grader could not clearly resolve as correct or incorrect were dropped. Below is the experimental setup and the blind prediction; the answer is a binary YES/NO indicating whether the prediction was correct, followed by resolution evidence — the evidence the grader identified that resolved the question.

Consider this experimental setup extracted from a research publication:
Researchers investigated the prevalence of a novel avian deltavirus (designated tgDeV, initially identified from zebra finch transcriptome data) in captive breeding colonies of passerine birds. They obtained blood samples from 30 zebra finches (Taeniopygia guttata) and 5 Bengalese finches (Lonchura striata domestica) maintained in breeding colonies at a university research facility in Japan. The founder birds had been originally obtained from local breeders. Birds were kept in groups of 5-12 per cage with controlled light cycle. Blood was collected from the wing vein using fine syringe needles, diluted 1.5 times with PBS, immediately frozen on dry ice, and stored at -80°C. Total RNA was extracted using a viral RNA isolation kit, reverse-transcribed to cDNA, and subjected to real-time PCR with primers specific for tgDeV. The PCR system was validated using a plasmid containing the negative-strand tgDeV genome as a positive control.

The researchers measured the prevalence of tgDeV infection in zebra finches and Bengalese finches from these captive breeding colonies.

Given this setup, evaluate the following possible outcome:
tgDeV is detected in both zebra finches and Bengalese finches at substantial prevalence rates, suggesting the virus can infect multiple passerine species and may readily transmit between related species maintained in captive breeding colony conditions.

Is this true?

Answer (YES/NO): NO